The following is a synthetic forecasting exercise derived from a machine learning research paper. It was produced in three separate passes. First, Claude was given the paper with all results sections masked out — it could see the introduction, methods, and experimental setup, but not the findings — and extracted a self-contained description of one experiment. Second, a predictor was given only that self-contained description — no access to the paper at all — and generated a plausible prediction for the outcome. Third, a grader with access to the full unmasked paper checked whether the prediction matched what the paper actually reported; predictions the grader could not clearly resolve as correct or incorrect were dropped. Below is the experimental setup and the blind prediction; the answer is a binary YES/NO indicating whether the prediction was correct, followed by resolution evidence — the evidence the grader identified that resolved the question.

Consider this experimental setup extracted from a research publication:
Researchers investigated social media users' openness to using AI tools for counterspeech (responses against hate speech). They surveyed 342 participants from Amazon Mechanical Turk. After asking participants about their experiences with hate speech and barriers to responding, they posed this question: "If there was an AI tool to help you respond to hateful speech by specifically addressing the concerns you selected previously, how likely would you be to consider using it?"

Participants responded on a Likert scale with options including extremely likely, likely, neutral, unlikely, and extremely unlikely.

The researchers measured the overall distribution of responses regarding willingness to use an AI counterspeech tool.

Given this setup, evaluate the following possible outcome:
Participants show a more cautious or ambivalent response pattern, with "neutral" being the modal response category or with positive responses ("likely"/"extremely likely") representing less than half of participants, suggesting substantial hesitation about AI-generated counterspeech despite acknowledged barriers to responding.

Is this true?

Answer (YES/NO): NO